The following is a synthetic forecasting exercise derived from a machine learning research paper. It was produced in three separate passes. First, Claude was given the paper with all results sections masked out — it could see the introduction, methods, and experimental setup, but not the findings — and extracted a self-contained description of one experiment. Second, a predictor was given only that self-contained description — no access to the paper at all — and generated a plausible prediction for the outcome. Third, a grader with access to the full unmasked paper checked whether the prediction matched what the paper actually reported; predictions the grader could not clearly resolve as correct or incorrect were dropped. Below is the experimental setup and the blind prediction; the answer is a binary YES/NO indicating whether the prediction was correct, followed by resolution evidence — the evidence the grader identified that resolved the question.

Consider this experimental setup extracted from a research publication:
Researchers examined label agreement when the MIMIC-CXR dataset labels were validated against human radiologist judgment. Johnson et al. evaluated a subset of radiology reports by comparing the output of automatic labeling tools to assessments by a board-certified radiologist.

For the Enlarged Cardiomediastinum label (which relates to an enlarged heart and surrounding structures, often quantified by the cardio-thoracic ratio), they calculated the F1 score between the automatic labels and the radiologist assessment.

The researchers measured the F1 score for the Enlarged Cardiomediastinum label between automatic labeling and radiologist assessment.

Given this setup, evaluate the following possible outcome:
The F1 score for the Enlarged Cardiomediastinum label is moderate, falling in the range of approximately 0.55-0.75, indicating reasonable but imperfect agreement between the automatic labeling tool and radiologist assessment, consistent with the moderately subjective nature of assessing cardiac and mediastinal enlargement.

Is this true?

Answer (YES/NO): NO